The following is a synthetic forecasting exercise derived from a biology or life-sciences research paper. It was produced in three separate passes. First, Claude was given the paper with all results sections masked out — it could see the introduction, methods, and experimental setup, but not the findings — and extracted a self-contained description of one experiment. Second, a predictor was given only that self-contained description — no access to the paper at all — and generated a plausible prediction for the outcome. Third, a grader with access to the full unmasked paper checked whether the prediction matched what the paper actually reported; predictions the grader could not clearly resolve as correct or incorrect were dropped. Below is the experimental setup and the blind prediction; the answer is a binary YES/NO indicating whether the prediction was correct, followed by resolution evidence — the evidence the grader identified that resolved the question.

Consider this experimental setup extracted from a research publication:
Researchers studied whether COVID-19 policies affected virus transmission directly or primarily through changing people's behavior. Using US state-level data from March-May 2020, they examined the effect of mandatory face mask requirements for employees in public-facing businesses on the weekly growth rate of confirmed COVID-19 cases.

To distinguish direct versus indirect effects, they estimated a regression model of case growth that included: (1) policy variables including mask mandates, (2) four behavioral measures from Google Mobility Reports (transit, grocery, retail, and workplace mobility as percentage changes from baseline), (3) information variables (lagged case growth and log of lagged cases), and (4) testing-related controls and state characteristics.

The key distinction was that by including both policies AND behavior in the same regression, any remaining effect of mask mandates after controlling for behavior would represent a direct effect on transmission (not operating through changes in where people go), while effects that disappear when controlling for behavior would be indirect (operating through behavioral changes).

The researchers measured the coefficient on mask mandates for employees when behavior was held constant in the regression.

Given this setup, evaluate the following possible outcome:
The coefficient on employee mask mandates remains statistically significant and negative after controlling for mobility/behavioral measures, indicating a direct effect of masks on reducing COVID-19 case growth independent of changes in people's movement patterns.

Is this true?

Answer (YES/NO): YES